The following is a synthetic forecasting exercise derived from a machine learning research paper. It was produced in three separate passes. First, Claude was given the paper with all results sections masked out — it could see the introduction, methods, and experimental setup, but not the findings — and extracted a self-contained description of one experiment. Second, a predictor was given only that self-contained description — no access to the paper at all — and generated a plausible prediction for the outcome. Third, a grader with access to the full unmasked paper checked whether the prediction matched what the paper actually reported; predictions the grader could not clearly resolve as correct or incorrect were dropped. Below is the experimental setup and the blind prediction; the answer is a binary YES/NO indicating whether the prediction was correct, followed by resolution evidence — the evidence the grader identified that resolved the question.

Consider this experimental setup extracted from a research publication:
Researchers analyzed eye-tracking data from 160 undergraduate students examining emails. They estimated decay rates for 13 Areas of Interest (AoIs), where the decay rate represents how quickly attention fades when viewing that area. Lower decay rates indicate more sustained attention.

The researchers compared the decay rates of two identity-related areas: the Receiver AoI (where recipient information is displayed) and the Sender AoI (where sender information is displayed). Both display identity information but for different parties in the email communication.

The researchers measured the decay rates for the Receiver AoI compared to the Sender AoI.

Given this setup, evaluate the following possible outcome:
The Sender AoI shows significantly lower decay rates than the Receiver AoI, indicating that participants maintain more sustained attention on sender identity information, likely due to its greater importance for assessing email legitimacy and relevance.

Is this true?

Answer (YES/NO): NO